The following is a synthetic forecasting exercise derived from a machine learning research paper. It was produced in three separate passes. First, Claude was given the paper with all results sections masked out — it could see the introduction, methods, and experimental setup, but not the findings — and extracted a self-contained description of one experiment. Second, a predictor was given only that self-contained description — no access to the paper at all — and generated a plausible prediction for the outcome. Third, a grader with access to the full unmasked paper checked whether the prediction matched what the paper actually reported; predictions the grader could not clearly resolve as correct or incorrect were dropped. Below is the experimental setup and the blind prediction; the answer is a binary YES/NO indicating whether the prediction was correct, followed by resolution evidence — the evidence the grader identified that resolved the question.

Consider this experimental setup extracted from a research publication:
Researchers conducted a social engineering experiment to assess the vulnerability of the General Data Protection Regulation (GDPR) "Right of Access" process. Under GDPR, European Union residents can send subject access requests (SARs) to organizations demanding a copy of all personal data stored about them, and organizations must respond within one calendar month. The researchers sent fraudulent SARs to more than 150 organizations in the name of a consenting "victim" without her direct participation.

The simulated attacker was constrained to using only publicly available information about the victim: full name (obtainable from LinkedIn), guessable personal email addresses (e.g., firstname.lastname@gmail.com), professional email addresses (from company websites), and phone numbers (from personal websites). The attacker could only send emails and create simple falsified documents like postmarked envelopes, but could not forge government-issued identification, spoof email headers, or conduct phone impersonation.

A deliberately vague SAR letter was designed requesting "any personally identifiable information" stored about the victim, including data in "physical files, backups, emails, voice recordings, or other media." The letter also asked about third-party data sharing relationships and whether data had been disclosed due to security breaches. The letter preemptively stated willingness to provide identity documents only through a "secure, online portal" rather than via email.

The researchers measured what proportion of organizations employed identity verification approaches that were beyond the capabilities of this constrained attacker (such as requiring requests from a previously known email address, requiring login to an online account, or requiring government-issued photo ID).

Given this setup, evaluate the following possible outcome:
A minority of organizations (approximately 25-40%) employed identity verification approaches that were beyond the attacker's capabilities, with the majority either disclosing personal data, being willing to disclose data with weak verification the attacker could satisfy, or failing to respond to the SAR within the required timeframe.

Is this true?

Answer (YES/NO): YES